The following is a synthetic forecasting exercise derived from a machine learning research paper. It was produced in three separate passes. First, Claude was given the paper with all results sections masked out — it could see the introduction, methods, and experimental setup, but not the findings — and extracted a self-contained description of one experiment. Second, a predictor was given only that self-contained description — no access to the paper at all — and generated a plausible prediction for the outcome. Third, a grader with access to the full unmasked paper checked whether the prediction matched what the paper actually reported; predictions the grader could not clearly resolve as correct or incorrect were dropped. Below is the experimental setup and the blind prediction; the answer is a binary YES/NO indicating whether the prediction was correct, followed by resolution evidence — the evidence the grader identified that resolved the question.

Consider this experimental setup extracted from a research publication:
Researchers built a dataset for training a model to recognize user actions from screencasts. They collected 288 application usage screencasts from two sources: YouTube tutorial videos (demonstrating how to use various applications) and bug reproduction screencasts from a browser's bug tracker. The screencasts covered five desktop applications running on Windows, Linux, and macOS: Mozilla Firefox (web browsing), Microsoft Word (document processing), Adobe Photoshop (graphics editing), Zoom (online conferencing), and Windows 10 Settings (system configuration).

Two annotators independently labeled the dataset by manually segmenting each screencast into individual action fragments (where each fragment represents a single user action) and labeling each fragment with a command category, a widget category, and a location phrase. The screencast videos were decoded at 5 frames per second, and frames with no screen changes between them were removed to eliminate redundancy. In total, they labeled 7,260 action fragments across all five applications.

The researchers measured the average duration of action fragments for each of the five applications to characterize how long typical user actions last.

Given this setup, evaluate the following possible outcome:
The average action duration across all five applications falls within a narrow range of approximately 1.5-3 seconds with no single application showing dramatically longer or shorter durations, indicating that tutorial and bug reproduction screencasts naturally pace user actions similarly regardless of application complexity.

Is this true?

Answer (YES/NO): NO